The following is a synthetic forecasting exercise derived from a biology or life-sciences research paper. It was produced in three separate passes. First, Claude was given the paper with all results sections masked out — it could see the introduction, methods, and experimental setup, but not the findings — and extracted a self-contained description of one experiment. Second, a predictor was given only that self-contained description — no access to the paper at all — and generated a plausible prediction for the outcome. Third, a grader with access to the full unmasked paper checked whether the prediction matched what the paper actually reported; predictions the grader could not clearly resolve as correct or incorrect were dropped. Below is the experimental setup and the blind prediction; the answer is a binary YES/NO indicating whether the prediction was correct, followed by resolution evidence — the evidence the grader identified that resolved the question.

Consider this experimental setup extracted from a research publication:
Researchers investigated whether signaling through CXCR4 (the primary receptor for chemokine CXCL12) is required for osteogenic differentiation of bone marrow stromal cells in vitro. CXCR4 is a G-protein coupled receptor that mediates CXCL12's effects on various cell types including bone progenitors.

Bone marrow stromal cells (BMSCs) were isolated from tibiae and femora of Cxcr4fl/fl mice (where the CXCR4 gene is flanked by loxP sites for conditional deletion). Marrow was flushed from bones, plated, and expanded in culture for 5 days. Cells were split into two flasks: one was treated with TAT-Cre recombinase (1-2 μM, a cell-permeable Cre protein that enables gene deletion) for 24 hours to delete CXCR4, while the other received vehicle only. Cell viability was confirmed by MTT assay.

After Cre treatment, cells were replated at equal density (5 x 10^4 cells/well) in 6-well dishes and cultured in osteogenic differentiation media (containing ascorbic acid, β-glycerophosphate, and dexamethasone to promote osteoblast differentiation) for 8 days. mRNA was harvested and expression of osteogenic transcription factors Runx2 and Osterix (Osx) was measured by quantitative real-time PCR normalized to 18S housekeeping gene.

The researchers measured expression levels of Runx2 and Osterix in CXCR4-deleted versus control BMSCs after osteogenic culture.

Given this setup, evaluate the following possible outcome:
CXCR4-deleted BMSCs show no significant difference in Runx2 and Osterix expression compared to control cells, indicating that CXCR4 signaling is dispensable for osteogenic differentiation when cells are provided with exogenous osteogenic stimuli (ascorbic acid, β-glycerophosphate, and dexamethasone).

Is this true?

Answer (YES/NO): NO